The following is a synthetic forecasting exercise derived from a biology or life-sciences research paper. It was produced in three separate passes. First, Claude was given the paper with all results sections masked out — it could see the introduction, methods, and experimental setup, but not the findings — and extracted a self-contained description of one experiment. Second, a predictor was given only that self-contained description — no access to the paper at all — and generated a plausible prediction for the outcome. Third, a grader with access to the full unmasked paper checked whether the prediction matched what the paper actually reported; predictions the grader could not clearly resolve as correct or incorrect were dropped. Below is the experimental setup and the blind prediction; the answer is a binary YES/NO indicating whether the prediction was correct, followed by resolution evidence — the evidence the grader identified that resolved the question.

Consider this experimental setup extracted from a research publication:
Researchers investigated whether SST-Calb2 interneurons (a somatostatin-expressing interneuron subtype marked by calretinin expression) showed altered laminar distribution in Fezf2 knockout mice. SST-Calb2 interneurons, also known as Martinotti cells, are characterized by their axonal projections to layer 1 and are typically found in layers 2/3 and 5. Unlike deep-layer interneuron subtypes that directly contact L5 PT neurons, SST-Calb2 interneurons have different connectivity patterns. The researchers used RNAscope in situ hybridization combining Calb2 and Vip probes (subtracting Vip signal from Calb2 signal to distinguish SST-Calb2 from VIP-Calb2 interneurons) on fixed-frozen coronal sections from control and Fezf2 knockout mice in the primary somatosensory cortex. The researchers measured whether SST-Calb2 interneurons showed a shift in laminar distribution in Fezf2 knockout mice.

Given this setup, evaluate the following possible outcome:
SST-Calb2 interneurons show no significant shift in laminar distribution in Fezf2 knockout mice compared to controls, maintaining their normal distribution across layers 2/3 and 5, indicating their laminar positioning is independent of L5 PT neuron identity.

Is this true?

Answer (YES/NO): YES